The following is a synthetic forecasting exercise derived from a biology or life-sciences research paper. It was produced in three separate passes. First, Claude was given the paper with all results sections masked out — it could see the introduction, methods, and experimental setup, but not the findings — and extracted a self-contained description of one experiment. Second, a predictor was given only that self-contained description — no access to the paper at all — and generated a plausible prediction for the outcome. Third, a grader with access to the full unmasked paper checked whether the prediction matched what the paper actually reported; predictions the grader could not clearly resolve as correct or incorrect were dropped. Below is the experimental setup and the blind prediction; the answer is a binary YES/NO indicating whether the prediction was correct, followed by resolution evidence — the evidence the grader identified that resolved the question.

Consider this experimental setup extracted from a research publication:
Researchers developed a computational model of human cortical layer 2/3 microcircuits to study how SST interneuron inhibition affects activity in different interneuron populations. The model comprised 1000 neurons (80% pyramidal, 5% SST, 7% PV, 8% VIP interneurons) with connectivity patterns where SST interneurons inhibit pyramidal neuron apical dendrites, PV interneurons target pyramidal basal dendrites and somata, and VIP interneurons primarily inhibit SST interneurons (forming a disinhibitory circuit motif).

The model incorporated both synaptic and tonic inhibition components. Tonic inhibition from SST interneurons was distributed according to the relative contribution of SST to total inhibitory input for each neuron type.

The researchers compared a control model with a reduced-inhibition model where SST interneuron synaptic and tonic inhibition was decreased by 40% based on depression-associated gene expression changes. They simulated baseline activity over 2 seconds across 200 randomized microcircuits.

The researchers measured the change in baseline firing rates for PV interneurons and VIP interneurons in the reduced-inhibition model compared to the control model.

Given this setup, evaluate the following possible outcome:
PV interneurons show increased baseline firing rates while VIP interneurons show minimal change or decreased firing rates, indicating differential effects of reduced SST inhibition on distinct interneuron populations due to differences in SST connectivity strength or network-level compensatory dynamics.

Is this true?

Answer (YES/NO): NO